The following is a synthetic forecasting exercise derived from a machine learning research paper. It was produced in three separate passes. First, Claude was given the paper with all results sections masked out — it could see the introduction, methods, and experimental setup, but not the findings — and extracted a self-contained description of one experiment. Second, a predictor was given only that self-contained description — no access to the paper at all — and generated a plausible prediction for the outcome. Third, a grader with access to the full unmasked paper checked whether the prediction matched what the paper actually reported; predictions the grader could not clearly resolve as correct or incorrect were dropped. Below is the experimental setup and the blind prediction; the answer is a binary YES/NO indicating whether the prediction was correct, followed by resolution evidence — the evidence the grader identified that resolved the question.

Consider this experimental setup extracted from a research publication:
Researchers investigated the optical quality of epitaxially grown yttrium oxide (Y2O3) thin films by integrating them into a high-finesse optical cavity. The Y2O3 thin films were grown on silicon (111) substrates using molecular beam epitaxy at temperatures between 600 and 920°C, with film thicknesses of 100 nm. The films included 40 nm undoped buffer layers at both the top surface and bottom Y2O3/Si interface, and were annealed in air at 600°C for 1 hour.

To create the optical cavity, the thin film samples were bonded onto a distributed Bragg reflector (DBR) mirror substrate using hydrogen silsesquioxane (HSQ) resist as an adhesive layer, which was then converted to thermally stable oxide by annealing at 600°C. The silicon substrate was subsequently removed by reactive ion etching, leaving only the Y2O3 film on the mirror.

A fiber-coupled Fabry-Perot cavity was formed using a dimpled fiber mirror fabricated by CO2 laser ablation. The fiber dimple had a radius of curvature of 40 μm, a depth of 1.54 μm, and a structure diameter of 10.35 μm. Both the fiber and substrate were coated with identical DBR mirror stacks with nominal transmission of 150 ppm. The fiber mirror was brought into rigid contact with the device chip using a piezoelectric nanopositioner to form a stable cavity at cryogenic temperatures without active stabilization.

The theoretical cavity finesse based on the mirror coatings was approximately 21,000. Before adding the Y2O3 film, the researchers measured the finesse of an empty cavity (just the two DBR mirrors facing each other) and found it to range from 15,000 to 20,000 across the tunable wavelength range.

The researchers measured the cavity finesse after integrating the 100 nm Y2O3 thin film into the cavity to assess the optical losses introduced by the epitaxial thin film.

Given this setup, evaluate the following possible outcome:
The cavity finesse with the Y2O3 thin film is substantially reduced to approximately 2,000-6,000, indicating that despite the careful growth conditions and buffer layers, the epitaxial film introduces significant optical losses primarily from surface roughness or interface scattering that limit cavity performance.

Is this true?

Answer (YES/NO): NO